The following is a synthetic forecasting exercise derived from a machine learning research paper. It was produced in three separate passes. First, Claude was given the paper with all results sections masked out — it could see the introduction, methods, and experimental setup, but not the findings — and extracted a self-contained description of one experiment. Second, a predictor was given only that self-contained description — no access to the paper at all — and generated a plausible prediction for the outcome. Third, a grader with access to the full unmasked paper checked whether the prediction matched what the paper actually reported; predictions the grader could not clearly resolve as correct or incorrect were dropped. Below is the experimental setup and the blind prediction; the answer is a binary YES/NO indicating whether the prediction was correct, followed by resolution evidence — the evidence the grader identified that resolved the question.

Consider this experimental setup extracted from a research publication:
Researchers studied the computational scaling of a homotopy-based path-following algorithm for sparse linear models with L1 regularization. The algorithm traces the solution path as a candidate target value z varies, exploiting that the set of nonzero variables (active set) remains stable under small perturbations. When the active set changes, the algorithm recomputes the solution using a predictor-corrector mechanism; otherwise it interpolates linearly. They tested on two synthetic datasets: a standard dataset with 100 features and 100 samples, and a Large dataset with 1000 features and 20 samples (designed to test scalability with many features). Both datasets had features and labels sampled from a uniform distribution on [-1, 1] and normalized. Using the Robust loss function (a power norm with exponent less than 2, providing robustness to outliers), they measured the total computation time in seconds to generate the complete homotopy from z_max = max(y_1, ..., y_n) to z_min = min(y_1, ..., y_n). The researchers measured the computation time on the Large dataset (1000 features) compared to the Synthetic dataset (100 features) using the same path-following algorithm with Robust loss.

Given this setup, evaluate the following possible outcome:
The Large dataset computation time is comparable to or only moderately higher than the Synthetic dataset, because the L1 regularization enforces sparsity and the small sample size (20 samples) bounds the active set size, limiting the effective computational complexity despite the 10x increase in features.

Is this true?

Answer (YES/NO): NO